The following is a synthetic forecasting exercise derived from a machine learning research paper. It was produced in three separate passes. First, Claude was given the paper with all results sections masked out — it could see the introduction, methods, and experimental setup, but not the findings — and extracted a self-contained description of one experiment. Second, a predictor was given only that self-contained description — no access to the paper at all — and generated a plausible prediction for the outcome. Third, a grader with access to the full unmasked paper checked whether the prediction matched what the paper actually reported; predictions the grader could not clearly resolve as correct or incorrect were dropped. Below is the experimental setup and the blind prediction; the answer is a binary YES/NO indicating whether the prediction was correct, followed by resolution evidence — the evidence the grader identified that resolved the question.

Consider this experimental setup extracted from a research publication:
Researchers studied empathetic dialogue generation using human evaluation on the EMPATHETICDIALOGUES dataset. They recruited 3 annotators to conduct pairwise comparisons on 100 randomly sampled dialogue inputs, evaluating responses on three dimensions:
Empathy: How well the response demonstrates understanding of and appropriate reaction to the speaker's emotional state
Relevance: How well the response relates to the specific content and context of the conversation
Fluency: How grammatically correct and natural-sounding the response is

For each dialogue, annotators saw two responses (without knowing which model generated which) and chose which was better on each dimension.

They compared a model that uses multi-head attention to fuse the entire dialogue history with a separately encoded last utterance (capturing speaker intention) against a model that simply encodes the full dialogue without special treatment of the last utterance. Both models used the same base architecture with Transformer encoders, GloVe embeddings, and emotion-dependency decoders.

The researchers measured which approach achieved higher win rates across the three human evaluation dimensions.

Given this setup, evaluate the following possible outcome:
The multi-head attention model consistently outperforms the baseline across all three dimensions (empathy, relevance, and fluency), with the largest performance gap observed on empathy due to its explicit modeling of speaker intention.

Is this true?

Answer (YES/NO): NO